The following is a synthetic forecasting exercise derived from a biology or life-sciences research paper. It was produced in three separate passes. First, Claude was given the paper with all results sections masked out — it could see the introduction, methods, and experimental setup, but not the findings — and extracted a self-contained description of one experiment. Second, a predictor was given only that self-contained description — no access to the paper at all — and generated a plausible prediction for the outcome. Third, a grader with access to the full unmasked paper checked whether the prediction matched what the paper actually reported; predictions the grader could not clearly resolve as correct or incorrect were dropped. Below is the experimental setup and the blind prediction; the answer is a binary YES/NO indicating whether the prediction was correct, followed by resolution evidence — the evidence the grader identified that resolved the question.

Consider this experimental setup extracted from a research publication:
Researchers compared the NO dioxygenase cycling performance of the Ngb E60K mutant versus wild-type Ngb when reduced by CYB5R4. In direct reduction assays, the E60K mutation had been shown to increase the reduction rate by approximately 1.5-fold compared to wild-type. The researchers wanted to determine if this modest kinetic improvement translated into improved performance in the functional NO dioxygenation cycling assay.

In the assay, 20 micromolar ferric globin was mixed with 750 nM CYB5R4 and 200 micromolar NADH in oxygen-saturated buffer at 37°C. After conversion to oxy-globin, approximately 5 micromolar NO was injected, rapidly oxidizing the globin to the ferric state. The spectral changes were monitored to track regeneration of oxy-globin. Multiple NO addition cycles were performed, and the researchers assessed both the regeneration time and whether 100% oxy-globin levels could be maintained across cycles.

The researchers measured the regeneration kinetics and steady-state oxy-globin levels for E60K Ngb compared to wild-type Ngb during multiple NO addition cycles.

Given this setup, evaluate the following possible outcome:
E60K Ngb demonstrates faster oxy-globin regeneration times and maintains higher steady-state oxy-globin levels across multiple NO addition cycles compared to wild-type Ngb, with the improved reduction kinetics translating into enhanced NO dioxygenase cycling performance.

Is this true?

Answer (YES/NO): YES